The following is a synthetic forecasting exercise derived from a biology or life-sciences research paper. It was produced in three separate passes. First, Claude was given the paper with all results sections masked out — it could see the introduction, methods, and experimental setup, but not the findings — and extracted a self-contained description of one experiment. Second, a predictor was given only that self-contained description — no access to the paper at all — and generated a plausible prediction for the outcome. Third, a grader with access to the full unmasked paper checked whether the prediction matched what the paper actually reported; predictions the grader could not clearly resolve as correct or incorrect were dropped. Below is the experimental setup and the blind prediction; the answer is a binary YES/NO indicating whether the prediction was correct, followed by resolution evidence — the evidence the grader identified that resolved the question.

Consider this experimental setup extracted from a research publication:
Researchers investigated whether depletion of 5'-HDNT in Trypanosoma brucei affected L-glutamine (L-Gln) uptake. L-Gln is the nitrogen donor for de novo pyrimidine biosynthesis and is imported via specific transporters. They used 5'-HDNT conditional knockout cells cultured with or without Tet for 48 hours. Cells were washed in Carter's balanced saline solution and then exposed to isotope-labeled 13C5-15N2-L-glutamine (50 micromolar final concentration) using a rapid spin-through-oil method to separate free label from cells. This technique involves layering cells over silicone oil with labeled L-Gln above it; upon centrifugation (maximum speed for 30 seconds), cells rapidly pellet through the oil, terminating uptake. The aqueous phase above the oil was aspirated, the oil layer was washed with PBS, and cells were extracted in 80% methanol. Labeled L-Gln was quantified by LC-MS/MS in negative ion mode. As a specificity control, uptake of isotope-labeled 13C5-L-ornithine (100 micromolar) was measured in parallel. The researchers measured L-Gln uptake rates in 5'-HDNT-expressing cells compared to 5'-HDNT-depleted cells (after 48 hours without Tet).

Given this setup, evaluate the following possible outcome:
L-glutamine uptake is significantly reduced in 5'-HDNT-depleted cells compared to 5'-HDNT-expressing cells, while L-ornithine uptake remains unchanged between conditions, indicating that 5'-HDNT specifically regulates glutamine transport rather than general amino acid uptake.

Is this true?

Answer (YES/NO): YES